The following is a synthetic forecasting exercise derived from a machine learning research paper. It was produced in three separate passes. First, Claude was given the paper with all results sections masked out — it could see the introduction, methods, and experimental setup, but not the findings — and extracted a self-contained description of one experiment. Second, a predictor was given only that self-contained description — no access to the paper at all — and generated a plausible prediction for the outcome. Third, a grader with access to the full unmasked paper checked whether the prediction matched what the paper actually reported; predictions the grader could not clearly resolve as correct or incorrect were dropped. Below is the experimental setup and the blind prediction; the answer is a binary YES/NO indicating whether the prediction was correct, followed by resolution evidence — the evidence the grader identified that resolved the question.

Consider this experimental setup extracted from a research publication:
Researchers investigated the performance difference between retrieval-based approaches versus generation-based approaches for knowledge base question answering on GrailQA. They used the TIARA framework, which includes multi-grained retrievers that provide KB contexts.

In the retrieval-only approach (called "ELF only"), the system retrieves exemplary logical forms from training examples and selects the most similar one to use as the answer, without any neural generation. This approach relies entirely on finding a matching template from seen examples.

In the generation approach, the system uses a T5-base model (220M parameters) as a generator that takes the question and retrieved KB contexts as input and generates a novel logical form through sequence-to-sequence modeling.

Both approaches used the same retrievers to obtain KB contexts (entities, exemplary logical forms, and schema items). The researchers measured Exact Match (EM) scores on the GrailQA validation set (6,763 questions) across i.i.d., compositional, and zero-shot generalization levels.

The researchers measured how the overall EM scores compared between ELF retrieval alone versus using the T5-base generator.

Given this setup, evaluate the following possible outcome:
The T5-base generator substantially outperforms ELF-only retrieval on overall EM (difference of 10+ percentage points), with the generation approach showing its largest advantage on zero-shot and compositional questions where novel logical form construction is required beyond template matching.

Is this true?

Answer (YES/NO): NO